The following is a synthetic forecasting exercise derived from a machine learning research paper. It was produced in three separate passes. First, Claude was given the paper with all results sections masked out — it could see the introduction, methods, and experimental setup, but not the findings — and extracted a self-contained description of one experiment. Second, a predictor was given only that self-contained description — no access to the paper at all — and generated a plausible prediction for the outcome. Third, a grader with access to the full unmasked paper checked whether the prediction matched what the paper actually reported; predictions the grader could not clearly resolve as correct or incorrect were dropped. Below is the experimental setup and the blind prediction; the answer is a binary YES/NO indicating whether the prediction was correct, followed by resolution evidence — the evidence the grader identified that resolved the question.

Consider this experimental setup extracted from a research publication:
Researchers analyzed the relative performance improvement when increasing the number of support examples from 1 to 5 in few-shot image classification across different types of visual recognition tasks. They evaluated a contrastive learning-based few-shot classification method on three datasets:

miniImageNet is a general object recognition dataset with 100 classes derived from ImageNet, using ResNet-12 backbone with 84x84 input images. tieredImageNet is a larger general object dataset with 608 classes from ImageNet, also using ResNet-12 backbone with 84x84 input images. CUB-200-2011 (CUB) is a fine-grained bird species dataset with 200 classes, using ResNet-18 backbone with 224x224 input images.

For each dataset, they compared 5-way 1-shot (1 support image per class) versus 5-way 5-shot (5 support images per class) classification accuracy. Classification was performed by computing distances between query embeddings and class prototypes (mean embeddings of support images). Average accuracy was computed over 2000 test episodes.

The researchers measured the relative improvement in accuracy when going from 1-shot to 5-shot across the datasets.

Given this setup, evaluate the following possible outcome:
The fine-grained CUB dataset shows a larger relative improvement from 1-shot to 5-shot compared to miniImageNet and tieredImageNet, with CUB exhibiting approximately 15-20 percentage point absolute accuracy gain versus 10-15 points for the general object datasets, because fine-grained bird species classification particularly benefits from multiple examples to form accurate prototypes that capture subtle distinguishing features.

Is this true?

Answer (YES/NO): NO